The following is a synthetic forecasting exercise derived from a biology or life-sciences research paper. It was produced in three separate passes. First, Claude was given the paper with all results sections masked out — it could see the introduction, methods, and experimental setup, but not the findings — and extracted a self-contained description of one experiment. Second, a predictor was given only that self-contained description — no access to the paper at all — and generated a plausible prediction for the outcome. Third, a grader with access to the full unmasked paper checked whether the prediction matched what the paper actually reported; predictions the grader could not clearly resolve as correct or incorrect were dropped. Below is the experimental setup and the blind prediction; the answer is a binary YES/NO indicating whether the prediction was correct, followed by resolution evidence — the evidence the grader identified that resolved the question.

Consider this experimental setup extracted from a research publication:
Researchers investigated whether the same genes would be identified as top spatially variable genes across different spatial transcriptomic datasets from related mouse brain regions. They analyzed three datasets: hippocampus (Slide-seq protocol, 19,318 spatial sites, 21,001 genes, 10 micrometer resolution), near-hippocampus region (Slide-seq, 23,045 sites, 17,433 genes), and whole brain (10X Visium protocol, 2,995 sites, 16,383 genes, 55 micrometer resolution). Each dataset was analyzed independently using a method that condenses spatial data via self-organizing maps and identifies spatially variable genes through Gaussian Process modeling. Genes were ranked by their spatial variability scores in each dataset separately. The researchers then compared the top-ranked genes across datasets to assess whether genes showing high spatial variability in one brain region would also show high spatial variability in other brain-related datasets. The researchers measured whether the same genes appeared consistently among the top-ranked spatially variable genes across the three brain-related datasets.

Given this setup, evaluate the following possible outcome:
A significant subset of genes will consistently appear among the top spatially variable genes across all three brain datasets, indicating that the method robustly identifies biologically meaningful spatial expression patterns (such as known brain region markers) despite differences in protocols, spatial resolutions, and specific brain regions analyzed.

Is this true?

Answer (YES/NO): YES